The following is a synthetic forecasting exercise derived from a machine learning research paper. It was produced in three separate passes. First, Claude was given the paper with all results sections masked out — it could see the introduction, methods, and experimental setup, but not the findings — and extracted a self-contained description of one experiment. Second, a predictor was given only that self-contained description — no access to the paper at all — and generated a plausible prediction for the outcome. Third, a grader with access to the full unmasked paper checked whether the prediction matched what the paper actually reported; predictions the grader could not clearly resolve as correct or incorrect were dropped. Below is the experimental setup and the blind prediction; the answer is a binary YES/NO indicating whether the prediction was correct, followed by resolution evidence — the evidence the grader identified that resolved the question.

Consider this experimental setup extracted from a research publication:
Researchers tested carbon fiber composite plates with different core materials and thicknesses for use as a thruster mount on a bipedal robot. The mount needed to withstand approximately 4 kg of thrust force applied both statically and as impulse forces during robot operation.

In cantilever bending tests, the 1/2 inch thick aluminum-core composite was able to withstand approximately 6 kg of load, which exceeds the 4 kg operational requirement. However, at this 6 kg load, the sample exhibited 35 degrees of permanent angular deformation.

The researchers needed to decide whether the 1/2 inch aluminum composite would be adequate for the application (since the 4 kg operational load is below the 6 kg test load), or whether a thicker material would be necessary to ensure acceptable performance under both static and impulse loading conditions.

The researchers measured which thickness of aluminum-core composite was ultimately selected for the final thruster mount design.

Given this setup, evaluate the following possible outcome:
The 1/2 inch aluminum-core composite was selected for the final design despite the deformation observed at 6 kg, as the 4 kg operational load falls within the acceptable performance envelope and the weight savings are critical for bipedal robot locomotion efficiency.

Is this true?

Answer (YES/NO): NO